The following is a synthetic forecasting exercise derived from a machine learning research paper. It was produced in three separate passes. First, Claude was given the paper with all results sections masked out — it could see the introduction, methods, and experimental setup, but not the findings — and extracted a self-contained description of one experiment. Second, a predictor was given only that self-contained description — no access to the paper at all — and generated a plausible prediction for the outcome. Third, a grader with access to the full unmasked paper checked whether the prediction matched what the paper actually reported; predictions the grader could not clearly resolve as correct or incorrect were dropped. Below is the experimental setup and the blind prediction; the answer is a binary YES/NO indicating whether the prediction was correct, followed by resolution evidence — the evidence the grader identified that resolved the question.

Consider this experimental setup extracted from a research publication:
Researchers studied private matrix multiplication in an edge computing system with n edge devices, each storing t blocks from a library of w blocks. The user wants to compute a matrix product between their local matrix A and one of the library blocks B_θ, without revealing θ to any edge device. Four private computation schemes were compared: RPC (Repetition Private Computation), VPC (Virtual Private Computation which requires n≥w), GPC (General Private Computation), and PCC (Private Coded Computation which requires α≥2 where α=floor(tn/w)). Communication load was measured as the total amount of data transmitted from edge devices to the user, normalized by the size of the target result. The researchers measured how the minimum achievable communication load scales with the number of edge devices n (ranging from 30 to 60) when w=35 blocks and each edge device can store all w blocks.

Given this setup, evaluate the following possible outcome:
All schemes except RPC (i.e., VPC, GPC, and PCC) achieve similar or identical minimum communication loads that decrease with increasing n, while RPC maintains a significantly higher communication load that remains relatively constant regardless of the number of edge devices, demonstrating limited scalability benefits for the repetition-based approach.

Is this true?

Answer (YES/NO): NO